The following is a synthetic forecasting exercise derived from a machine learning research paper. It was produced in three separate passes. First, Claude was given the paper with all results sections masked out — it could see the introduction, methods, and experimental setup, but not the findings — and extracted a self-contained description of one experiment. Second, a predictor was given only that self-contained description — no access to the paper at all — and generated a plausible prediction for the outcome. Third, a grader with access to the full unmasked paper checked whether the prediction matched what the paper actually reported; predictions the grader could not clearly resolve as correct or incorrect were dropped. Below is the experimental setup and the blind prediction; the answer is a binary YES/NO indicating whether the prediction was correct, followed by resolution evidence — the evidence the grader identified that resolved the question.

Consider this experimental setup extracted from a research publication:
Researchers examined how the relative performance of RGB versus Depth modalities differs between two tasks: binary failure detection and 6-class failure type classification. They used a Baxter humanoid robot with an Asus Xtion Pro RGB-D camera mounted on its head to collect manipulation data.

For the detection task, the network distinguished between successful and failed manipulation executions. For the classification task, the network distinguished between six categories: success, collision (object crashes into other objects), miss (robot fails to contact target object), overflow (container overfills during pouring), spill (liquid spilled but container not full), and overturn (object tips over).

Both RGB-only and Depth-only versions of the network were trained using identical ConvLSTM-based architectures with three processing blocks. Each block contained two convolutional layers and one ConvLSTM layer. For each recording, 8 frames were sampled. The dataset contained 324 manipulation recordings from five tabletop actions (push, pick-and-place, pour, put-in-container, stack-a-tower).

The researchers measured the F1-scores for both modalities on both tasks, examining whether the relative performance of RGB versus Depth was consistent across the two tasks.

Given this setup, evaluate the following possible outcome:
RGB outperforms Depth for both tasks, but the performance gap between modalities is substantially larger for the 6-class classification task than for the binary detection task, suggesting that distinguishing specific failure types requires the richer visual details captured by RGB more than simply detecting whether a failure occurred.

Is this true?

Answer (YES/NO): NO